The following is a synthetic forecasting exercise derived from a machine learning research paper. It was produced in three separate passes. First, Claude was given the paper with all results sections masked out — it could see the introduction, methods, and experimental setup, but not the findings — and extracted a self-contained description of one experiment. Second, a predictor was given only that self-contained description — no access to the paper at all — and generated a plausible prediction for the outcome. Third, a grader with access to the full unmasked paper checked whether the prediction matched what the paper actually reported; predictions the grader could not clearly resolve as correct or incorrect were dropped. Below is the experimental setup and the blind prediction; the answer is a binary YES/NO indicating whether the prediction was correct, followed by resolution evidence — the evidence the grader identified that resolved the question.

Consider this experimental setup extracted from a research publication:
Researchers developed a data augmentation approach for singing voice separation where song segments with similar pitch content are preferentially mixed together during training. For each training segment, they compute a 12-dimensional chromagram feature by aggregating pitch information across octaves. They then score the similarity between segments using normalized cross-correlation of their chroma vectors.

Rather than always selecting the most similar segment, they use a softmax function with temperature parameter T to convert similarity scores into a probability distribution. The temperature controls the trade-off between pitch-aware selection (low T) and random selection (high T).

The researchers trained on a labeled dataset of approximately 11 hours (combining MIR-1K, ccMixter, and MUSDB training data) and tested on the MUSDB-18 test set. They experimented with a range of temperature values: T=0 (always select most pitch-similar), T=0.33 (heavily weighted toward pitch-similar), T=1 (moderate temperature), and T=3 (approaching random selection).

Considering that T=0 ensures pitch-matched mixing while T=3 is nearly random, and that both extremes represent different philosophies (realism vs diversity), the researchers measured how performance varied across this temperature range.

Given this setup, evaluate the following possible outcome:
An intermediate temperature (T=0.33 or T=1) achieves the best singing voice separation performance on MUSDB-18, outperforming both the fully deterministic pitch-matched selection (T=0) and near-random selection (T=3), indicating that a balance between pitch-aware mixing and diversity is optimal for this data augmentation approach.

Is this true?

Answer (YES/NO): YES